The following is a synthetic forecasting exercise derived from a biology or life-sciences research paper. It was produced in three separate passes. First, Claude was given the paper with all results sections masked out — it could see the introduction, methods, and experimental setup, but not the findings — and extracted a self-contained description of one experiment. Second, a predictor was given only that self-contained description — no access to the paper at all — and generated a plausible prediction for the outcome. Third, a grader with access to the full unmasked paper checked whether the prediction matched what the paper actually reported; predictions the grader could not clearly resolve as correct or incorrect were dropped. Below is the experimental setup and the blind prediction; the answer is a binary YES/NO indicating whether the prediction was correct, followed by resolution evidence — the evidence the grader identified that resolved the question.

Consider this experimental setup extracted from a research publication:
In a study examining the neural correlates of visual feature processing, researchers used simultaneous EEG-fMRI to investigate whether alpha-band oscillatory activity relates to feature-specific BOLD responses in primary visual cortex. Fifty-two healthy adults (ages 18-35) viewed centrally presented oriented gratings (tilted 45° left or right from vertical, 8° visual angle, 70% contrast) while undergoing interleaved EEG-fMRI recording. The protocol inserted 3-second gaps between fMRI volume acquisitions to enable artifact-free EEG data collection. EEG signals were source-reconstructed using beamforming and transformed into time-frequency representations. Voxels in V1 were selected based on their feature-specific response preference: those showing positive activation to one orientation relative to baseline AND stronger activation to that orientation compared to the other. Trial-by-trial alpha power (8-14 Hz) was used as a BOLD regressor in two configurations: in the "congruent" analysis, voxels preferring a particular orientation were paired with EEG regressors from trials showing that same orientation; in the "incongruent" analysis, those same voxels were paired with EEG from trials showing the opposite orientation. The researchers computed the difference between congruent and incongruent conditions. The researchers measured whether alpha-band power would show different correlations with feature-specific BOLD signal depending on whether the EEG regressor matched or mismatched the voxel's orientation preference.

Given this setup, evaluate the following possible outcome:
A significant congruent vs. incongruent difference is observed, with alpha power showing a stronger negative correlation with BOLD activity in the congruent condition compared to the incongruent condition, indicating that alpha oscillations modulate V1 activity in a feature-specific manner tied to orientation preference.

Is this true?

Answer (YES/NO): NO